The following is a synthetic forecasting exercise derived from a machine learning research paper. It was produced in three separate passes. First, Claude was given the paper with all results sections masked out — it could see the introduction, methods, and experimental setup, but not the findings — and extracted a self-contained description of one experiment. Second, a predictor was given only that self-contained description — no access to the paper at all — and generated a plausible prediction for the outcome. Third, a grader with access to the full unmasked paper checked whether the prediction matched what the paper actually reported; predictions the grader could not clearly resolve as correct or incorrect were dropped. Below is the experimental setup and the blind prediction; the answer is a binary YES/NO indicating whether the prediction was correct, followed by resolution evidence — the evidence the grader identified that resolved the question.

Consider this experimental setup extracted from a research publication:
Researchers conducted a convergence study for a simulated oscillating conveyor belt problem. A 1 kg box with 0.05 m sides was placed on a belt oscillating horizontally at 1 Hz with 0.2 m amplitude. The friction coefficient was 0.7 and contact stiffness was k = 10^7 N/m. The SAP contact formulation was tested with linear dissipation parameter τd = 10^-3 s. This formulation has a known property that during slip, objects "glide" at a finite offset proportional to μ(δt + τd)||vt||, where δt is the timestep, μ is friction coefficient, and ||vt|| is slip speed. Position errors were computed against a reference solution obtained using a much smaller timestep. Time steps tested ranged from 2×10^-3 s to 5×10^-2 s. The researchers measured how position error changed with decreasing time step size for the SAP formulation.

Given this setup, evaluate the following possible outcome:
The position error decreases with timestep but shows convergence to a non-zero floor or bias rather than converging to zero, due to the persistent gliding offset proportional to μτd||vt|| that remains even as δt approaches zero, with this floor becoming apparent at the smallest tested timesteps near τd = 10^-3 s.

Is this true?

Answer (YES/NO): YES